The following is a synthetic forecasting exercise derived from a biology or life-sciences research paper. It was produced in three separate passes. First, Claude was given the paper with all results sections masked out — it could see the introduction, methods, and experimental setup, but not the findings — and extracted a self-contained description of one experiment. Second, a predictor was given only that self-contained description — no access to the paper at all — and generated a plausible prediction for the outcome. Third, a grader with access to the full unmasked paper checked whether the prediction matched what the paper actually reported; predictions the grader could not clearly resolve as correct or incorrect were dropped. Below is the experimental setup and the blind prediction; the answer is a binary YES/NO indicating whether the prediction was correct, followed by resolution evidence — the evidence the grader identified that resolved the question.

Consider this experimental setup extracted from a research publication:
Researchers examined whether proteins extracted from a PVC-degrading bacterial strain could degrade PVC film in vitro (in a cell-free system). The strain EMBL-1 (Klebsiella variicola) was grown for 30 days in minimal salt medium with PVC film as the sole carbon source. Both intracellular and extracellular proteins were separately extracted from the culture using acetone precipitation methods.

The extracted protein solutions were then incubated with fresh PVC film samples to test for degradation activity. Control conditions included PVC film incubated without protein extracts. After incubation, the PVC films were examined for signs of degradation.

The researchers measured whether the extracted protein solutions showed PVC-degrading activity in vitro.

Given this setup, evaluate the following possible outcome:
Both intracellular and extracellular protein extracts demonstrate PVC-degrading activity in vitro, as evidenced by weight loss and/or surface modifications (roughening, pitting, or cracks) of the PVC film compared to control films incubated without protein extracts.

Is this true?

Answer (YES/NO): YES